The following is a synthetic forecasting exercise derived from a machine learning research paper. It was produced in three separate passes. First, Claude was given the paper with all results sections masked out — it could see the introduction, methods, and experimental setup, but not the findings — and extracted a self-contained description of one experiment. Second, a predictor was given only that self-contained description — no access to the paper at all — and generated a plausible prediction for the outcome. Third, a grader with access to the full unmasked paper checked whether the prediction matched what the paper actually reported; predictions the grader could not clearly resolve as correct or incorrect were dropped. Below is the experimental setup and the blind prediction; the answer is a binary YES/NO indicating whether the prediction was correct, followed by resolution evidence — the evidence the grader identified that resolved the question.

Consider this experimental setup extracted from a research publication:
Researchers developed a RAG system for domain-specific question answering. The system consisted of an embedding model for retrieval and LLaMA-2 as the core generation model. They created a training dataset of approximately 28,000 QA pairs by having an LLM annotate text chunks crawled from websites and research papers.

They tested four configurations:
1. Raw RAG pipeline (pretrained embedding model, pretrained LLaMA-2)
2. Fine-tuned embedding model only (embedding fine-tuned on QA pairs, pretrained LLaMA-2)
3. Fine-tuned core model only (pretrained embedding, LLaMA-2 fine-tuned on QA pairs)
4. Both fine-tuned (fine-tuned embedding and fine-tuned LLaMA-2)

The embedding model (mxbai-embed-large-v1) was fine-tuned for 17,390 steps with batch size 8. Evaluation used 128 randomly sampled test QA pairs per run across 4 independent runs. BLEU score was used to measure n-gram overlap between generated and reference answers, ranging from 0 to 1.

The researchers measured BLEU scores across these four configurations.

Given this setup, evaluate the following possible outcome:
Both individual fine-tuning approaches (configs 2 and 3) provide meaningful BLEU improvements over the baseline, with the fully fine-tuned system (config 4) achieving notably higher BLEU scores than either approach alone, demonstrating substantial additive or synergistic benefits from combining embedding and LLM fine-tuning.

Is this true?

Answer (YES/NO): NO